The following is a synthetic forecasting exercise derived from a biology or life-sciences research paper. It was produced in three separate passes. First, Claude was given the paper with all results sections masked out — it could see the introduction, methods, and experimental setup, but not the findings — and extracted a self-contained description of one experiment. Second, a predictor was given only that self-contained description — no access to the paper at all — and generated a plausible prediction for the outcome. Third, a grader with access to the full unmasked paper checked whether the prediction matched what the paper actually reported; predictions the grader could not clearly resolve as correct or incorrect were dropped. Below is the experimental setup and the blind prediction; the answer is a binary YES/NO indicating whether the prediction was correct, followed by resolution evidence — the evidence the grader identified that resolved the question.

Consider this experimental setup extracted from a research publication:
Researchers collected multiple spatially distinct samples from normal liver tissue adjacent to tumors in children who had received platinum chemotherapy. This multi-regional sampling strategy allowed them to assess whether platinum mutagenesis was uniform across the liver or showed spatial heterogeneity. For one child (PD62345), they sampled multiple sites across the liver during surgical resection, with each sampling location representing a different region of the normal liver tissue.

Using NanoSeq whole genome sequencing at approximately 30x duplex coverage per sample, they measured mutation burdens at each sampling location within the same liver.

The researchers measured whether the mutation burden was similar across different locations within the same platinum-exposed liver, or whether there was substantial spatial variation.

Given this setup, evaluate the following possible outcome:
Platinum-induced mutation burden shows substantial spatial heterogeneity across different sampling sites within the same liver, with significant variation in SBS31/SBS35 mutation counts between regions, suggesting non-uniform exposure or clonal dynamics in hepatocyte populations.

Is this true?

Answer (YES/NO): NO